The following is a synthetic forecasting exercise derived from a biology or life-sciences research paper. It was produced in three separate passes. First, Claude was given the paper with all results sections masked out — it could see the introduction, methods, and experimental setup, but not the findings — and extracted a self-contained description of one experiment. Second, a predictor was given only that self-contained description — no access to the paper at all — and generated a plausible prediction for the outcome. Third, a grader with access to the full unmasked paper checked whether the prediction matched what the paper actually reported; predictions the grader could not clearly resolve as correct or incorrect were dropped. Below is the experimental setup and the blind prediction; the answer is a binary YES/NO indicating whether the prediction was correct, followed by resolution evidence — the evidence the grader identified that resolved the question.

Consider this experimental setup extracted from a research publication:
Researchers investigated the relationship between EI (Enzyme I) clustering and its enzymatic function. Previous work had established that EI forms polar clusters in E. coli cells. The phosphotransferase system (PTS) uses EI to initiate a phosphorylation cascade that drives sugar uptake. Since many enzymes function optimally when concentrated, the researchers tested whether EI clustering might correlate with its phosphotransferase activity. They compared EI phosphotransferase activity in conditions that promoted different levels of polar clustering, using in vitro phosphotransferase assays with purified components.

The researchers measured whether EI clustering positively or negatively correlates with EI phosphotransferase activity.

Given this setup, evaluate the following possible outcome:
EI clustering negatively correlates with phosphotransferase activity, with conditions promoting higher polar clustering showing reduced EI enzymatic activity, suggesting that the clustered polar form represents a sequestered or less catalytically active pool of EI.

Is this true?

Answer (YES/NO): YES